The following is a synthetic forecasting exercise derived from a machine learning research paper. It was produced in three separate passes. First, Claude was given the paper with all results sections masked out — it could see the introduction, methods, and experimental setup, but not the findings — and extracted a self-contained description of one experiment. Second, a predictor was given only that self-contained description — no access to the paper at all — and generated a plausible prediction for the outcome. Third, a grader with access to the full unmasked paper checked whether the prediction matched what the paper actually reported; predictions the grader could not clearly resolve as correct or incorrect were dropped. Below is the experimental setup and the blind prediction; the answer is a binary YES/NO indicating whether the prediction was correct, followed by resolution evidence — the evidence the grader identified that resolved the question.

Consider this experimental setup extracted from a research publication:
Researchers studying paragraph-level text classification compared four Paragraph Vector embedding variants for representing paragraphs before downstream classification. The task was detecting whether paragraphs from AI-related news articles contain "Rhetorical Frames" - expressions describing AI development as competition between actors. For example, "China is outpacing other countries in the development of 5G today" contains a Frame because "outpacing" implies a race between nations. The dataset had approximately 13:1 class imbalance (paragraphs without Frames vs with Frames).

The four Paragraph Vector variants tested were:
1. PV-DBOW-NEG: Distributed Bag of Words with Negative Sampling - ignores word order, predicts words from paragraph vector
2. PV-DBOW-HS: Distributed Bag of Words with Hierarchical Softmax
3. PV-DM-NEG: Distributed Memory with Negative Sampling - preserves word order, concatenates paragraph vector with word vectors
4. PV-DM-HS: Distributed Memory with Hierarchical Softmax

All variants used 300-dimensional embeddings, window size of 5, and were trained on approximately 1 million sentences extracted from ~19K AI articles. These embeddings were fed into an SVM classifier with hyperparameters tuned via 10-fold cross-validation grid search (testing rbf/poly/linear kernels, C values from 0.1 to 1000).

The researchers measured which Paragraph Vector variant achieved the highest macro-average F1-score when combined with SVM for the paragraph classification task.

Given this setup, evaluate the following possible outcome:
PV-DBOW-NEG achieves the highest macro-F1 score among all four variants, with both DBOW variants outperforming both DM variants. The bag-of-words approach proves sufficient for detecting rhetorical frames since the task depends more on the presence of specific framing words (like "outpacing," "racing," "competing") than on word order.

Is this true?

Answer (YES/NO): NO